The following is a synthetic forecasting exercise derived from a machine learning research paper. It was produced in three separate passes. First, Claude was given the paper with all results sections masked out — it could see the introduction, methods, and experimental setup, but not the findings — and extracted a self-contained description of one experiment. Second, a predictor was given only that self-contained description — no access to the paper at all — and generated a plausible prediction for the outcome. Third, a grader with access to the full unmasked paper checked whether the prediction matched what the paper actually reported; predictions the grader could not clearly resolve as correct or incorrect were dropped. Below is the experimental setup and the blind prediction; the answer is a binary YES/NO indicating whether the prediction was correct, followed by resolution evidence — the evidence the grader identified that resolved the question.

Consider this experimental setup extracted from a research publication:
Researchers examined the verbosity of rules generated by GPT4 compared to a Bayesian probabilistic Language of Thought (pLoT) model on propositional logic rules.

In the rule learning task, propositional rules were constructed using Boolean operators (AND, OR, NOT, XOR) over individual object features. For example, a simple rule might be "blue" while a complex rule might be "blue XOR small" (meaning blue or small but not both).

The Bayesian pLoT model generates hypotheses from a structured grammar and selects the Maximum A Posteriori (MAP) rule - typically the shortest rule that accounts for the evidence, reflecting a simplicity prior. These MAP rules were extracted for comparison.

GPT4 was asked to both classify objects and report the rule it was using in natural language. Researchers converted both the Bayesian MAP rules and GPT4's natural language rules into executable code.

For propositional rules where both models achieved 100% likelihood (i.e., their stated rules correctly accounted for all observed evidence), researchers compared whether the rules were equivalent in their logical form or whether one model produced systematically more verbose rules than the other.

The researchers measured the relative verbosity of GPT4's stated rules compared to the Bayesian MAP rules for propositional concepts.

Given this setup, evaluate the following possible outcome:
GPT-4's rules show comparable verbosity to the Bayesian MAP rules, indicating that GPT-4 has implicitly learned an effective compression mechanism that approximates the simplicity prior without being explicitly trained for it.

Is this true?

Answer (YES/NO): NO